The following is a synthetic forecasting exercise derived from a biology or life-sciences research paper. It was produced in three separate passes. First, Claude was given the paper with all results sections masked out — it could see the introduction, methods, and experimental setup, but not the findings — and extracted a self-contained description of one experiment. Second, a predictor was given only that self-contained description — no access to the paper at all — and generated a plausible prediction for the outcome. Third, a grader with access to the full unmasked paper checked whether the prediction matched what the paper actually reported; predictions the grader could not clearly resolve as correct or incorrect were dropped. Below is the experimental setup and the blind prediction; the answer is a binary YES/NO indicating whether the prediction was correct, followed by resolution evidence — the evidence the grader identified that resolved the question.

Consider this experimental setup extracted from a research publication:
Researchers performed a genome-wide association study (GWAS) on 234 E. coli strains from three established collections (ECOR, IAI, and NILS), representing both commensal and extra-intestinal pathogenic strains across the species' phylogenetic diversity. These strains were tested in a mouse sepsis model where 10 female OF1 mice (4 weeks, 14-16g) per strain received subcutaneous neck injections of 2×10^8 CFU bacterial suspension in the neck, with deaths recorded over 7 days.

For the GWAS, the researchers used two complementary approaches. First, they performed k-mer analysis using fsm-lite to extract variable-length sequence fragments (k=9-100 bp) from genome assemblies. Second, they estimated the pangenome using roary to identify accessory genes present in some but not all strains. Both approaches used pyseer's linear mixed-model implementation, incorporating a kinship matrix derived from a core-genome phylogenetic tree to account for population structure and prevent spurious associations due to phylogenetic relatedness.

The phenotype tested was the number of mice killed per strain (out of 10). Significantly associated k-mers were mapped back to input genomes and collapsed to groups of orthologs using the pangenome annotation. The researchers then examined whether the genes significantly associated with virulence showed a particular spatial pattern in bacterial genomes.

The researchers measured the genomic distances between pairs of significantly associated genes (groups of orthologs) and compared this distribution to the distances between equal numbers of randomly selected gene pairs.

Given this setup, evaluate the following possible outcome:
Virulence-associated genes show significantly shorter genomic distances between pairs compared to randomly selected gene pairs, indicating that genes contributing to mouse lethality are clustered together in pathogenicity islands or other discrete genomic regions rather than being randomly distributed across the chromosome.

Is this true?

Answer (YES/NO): YES